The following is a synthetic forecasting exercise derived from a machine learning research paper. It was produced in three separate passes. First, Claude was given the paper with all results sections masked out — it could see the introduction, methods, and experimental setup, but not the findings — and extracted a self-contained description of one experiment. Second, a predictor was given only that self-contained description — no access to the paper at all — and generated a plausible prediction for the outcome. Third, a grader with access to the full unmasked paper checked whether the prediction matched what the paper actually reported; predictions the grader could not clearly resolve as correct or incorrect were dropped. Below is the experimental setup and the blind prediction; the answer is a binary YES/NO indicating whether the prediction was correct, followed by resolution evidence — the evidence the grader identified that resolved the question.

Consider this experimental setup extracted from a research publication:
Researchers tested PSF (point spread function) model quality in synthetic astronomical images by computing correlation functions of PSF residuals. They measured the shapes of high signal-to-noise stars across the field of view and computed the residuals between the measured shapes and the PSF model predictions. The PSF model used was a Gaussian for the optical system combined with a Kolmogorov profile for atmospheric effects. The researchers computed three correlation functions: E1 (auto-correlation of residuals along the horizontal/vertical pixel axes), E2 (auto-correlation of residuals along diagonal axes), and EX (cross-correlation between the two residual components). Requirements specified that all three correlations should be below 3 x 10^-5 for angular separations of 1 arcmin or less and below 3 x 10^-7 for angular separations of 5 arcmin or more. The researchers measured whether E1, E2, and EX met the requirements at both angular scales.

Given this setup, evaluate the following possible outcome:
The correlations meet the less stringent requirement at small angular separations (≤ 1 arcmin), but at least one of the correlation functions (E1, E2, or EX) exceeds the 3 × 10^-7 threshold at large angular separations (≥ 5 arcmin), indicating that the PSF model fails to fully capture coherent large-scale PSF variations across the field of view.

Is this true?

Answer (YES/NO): YES